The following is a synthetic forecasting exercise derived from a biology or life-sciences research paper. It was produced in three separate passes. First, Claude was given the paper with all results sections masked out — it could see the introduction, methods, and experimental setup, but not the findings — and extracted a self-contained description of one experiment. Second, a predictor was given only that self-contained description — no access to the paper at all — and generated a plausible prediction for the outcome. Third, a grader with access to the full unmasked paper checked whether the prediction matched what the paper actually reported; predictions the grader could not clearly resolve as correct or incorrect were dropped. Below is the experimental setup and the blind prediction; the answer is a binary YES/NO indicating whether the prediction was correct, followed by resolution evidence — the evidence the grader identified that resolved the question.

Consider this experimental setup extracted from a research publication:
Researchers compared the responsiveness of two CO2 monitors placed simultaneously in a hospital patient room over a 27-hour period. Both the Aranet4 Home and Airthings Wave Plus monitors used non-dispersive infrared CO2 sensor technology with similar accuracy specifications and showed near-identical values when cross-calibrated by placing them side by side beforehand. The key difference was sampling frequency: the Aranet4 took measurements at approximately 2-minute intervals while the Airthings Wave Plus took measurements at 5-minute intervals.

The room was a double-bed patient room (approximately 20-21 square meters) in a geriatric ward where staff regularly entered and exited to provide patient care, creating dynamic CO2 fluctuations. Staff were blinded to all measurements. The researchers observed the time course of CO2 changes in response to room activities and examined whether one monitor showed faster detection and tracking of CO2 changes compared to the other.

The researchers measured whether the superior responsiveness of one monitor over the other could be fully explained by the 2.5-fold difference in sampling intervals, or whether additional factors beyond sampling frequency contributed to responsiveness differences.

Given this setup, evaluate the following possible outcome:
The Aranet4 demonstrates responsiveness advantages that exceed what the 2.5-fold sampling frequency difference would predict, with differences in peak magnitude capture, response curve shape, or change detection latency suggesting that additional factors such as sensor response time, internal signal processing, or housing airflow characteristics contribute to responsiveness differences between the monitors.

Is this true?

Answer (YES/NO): YES